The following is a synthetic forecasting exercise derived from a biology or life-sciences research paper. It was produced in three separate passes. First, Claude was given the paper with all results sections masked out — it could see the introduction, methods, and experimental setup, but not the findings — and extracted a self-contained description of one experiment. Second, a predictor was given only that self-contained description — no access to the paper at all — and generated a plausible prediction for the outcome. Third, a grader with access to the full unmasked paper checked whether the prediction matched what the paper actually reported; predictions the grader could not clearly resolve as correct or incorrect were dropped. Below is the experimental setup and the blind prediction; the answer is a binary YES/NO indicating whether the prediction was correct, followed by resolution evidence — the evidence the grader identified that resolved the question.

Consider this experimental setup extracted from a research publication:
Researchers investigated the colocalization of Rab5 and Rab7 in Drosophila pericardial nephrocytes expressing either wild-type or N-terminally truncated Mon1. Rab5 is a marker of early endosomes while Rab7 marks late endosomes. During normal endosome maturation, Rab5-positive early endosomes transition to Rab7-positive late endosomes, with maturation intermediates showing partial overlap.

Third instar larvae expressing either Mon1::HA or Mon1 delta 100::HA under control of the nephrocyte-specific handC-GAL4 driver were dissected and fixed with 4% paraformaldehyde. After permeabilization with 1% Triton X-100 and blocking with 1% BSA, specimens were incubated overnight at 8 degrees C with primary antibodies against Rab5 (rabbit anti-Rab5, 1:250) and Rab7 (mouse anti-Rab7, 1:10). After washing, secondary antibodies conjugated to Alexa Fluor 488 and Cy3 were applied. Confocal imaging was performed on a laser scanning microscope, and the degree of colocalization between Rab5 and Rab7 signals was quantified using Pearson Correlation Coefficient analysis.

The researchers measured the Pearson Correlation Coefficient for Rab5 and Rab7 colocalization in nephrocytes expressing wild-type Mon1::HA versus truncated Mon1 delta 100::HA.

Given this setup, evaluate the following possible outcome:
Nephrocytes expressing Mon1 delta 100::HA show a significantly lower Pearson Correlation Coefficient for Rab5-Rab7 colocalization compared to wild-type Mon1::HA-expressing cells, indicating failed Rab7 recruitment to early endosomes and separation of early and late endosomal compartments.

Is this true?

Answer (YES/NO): NO